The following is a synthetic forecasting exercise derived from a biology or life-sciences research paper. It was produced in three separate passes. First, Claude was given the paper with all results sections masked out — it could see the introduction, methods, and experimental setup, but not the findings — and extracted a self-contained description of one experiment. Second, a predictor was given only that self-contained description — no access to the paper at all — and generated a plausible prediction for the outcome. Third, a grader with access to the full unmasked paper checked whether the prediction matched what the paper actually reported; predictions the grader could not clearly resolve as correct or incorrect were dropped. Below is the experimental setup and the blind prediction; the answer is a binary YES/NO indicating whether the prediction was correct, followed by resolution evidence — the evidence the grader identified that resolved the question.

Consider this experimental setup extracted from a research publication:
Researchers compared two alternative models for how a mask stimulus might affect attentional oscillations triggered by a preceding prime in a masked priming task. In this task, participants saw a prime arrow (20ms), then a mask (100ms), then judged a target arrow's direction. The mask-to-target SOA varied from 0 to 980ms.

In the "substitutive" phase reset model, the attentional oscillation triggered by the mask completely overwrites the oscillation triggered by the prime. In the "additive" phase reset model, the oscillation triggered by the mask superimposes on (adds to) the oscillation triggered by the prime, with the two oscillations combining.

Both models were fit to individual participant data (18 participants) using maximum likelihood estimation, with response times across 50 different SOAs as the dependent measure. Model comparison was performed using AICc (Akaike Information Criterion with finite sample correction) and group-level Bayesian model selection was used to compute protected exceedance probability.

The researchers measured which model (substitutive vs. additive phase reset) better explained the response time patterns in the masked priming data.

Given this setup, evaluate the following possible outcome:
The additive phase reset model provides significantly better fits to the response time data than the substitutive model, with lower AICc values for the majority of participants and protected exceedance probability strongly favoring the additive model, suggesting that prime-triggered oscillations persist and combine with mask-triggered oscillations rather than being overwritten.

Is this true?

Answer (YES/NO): NO